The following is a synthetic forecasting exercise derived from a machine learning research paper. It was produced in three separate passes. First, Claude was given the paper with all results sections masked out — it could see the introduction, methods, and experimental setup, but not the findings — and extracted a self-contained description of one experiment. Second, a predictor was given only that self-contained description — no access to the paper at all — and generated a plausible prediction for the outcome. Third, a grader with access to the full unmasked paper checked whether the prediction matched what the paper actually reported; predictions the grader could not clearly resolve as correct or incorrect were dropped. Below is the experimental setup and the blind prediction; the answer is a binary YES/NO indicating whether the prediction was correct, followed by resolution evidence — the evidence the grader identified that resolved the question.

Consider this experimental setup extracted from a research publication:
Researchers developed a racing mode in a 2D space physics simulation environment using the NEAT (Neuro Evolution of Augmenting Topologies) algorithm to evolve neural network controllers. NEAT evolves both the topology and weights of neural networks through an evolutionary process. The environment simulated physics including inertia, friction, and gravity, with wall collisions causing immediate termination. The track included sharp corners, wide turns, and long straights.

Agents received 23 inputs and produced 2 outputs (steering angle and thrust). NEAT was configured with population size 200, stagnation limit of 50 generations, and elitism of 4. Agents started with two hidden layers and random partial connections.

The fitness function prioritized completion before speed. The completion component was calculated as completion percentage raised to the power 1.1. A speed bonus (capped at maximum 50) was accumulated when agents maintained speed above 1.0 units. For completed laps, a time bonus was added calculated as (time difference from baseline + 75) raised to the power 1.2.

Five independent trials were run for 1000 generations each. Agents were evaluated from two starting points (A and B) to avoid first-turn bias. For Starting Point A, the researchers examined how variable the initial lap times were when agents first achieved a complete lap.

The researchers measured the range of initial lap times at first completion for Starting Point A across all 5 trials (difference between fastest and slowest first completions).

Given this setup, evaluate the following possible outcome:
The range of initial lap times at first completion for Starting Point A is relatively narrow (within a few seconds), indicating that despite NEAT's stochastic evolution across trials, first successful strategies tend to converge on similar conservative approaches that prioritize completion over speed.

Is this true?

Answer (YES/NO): NO